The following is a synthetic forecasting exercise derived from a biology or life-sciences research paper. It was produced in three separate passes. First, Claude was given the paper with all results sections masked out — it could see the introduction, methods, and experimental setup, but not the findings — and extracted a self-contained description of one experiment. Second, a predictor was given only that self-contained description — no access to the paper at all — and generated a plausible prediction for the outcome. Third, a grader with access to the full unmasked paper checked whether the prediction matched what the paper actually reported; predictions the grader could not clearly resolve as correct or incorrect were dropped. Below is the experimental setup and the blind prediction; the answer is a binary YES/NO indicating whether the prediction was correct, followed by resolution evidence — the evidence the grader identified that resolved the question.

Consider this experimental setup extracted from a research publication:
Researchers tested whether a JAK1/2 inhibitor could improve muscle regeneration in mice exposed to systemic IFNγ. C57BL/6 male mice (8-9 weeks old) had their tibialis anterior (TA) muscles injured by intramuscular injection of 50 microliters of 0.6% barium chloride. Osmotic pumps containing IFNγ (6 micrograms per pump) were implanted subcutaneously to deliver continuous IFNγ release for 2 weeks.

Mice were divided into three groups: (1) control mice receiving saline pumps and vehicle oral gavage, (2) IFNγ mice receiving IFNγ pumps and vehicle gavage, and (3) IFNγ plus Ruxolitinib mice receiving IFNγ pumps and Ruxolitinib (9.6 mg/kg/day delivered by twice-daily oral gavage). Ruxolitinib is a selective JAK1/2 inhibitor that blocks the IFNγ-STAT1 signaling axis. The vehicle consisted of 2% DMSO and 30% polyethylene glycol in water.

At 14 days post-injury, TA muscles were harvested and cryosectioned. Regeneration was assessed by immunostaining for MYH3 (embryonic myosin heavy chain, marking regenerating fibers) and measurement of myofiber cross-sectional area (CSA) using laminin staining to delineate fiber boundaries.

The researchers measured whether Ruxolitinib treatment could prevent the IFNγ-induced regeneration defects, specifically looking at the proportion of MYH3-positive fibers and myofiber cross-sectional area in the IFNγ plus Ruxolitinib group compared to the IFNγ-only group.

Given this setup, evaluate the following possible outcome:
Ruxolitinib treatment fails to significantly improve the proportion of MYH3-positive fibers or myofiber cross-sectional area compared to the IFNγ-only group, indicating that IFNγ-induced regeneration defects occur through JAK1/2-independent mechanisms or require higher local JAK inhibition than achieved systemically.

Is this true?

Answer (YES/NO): NO